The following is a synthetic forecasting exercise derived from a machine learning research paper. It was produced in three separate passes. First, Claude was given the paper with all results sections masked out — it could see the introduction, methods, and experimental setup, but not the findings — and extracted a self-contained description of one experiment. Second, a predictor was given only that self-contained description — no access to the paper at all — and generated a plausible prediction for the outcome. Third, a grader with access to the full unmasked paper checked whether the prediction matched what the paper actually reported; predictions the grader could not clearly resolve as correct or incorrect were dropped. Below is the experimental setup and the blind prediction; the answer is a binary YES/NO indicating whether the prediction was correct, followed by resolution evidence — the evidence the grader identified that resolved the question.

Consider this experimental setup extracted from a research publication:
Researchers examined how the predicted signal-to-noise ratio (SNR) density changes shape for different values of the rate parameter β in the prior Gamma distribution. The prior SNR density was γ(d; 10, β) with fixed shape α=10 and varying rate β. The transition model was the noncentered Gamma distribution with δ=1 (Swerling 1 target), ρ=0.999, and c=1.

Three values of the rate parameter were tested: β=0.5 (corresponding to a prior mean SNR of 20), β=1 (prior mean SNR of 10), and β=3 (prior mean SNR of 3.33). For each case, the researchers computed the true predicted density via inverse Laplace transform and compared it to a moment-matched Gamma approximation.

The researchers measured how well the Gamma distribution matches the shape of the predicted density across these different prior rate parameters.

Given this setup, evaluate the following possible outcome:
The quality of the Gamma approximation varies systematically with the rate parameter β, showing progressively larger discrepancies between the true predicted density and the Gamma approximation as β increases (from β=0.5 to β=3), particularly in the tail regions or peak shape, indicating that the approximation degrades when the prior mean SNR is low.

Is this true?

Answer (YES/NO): NO